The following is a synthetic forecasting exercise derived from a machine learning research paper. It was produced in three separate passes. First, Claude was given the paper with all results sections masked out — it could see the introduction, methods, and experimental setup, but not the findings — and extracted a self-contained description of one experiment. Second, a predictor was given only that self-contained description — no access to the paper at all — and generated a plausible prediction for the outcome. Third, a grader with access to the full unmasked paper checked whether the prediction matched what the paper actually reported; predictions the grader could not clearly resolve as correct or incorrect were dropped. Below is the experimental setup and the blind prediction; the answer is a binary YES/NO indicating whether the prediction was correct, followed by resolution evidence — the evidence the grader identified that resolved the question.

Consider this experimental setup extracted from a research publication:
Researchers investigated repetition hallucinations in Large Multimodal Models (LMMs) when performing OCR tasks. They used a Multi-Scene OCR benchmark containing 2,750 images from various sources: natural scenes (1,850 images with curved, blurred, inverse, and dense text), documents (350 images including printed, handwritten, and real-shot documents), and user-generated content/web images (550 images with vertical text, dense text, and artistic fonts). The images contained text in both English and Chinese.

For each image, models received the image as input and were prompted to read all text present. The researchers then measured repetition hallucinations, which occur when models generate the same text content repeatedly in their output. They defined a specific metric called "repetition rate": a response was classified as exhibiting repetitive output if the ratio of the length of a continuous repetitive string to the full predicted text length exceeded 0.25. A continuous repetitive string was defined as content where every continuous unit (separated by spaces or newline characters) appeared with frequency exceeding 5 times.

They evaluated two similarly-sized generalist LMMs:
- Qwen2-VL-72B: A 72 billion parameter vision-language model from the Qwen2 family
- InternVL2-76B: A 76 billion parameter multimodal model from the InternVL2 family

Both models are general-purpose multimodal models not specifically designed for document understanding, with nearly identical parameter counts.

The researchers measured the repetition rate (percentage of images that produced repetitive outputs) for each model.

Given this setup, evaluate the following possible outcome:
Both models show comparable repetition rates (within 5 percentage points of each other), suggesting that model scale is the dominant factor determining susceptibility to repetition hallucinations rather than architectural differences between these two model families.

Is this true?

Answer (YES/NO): NO